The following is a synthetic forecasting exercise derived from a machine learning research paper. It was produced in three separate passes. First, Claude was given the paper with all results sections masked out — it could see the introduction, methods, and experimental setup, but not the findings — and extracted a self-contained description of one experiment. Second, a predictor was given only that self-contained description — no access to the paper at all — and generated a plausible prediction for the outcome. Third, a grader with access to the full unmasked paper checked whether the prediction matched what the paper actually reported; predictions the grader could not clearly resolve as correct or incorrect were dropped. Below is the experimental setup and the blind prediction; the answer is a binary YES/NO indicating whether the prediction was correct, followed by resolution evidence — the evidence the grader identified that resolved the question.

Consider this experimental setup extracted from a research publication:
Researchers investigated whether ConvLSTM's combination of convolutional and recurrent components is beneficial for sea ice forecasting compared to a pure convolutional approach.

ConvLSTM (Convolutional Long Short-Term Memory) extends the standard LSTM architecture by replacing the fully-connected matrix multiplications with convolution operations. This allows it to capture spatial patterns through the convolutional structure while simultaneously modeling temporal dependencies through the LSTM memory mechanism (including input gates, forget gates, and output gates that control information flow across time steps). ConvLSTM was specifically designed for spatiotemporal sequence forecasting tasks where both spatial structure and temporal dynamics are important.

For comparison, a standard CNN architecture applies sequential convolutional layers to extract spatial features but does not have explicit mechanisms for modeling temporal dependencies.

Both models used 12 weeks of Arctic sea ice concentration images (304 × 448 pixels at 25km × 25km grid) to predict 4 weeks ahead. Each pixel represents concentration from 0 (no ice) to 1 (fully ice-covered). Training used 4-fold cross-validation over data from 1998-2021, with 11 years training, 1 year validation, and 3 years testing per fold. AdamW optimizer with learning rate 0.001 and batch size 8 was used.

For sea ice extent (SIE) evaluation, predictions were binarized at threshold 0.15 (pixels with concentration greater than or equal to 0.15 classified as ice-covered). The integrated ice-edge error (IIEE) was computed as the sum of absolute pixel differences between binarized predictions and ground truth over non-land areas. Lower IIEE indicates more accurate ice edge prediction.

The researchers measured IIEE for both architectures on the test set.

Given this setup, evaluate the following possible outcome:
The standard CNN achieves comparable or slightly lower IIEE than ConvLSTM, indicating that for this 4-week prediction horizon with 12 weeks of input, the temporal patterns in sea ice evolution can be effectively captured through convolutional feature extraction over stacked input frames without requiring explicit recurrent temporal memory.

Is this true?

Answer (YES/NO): YES